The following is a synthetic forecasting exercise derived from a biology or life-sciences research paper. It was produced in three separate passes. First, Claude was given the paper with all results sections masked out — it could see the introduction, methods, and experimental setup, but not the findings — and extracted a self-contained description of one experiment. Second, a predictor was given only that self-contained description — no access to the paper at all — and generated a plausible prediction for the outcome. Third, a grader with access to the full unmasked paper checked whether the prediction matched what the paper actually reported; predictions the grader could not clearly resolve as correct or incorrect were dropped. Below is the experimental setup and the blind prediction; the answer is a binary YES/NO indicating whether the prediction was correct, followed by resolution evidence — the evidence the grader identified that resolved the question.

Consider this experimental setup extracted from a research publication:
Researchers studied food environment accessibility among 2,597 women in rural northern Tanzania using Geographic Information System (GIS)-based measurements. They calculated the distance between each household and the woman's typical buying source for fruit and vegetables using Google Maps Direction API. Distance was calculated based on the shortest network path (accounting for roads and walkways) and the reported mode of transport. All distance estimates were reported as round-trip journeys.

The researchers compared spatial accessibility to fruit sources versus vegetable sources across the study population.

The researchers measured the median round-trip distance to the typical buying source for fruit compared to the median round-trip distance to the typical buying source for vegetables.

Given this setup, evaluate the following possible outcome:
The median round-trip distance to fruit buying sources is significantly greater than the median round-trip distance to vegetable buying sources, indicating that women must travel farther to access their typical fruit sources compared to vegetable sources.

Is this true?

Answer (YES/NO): YES